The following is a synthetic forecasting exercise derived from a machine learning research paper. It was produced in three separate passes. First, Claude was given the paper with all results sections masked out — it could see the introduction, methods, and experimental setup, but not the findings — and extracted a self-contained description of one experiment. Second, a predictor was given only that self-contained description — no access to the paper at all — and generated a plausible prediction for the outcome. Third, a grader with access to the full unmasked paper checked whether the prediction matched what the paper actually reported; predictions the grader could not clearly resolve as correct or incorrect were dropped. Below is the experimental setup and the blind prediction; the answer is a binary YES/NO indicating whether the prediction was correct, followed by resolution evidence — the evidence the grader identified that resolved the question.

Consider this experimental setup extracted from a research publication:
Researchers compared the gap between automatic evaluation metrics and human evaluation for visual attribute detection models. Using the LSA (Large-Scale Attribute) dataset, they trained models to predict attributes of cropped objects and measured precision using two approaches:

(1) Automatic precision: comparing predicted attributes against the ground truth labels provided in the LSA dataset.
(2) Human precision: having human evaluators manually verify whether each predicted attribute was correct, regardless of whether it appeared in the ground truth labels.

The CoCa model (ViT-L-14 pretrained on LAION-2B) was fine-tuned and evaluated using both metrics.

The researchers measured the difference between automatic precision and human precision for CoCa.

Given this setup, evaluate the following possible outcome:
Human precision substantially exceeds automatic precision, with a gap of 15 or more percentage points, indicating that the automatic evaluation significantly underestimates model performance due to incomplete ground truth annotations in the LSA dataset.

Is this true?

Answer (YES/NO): YES